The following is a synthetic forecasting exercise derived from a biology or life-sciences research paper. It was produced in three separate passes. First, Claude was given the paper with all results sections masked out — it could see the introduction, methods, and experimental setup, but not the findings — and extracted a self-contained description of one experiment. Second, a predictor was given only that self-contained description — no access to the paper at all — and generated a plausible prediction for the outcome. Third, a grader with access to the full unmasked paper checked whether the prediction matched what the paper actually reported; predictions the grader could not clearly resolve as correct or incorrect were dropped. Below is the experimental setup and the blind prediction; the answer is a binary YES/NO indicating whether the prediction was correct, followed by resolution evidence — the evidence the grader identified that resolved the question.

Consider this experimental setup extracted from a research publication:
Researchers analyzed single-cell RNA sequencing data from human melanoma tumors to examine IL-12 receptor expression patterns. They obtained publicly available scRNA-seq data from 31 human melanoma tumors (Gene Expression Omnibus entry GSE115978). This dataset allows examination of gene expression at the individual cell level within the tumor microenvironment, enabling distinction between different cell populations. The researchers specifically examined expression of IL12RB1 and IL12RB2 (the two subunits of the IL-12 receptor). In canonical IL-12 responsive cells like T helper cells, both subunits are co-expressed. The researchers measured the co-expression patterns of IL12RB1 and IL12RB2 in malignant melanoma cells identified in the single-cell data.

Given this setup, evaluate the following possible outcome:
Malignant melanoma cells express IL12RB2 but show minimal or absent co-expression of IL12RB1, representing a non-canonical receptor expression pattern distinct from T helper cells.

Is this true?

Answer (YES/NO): NO